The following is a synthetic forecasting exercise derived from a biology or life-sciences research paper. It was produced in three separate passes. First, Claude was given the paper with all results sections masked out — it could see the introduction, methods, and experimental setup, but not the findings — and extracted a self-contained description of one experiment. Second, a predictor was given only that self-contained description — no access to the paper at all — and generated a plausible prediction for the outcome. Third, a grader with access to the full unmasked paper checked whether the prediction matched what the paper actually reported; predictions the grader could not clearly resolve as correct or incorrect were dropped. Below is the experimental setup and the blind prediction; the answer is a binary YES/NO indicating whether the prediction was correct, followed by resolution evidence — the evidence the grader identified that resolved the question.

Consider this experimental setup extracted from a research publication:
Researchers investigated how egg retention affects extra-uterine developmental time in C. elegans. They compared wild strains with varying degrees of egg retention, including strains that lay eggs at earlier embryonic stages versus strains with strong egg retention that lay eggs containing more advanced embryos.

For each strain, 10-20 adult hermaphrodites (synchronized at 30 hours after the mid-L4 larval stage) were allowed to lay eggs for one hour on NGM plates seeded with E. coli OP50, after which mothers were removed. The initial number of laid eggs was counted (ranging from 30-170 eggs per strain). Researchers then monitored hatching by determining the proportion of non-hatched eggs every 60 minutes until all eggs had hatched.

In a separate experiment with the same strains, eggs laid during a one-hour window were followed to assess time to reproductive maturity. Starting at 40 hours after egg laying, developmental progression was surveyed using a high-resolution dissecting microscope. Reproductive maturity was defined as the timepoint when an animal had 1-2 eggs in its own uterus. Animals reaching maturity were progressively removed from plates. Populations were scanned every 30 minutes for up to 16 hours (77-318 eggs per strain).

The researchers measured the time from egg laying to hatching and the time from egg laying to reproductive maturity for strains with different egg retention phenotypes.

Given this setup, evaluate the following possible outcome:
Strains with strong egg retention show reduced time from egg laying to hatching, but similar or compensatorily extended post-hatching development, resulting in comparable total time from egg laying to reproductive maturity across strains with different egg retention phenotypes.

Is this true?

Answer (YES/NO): NO